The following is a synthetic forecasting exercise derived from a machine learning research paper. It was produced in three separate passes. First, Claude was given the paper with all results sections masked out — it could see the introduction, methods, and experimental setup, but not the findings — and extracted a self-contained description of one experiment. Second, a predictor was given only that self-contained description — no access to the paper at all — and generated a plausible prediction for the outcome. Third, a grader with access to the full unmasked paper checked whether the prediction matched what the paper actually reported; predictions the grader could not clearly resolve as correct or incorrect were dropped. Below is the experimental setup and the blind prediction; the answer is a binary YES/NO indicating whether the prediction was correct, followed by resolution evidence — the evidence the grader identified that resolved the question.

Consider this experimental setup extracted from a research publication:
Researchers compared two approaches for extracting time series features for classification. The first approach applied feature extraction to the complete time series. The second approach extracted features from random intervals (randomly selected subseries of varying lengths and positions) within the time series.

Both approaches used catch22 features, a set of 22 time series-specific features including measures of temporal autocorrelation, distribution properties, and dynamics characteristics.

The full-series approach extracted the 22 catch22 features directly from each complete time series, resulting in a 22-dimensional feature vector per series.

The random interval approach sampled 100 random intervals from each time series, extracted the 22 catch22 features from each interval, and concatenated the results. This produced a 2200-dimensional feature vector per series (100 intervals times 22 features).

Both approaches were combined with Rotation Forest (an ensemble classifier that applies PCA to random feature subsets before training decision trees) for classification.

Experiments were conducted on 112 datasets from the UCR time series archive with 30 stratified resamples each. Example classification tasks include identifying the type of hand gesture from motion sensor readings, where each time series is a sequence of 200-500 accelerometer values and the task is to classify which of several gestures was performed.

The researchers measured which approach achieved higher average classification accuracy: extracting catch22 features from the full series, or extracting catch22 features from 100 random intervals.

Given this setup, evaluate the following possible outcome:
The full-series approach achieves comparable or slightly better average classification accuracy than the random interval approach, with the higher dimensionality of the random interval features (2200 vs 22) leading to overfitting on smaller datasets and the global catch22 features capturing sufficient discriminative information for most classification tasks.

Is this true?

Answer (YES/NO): NO